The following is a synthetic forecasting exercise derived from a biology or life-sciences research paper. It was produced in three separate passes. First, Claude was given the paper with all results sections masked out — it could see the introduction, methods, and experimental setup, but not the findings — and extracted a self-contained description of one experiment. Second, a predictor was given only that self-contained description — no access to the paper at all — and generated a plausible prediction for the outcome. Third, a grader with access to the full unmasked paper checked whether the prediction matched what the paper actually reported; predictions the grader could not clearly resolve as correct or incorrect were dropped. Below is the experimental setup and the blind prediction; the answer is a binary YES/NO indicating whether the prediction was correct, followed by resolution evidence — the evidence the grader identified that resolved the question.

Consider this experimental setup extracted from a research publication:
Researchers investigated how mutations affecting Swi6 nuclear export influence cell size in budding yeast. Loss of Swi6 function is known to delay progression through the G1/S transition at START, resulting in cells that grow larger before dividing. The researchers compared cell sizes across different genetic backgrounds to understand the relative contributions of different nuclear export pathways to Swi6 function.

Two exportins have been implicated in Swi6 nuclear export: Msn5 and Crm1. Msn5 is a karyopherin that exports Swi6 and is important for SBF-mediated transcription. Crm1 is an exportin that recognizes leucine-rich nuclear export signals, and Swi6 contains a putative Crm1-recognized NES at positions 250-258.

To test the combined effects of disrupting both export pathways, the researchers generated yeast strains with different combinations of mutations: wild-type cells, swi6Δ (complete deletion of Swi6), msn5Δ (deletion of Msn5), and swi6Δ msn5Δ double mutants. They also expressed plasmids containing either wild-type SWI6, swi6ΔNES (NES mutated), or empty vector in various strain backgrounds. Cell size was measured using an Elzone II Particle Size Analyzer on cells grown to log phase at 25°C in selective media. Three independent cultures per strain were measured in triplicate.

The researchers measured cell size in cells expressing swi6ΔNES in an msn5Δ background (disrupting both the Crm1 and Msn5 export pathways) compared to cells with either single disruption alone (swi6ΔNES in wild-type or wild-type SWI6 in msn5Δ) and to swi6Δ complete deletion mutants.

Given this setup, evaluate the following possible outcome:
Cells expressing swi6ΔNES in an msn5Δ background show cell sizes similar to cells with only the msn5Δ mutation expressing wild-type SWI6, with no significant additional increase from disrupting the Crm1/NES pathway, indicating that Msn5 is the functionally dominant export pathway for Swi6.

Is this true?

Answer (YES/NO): NO